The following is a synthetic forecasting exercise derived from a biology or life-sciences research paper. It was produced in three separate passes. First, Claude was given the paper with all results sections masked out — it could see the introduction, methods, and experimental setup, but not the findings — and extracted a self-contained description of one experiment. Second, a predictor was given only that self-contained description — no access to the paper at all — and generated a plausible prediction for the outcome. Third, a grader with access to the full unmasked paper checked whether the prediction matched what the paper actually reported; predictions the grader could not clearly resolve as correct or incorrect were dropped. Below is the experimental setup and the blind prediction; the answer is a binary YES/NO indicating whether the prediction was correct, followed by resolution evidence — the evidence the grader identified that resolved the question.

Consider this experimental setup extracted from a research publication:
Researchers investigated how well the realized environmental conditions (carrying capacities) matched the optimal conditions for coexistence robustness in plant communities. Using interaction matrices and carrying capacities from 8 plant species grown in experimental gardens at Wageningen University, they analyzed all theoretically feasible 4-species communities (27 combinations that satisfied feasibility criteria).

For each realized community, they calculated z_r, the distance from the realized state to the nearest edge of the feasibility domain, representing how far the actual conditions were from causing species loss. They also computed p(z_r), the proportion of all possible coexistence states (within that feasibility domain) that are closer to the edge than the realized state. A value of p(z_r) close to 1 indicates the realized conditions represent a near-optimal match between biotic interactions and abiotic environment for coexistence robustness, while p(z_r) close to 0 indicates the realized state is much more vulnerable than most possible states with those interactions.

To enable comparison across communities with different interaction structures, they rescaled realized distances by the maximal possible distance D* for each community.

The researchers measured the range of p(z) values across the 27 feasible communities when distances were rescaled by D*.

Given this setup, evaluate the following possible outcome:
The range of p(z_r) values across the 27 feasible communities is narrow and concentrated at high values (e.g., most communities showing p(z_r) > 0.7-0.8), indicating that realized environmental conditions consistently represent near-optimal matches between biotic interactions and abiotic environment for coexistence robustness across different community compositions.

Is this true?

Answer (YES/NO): NO